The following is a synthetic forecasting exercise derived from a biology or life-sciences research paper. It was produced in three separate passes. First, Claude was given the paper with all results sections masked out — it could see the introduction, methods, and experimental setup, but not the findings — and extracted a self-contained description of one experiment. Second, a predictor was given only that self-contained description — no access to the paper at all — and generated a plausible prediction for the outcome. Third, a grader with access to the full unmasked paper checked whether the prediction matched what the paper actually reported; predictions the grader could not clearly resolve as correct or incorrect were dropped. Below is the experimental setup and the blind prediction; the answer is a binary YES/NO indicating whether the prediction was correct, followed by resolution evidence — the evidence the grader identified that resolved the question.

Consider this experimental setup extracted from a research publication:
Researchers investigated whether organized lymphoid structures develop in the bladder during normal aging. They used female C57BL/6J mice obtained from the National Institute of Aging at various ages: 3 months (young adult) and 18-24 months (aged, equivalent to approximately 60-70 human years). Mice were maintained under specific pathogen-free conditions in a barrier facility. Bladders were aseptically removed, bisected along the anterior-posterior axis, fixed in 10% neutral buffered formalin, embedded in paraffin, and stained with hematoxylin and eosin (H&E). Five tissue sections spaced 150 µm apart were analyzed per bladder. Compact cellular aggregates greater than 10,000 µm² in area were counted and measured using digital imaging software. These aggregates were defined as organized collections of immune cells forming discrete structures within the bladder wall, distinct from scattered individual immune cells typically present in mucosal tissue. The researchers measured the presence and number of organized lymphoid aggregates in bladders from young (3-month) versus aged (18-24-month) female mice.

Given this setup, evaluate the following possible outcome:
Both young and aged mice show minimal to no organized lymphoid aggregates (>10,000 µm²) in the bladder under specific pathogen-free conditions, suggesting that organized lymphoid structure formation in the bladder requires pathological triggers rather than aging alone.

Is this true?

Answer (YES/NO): NO